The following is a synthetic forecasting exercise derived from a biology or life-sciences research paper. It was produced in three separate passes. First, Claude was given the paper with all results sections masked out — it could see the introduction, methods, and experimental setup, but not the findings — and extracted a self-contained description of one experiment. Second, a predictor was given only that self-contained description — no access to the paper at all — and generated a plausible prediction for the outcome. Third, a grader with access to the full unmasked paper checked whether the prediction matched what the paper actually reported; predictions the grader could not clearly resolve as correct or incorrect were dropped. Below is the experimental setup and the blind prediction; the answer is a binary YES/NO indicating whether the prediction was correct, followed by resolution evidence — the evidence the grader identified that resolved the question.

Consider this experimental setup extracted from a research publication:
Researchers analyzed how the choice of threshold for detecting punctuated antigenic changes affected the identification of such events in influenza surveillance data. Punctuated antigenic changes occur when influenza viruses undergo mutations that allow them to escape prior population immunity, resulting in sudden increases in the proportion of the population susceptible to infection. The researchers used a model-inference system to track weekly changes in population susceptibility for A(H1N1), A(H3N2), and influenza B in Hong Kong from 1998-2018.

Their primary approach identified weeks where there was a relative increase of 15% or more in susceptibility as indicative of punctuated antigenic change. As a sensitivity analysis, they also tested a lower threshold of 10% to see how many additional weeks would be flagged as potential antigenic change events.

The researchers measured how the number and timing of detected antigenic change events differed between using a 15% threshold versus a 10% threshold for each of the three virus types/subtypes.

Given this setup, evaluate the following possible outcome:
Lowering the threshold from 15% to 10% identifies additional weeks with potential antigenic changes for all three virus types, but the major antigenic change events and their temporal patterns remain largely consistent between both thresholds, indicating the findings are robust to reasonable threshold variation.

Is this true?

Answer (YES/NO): NO